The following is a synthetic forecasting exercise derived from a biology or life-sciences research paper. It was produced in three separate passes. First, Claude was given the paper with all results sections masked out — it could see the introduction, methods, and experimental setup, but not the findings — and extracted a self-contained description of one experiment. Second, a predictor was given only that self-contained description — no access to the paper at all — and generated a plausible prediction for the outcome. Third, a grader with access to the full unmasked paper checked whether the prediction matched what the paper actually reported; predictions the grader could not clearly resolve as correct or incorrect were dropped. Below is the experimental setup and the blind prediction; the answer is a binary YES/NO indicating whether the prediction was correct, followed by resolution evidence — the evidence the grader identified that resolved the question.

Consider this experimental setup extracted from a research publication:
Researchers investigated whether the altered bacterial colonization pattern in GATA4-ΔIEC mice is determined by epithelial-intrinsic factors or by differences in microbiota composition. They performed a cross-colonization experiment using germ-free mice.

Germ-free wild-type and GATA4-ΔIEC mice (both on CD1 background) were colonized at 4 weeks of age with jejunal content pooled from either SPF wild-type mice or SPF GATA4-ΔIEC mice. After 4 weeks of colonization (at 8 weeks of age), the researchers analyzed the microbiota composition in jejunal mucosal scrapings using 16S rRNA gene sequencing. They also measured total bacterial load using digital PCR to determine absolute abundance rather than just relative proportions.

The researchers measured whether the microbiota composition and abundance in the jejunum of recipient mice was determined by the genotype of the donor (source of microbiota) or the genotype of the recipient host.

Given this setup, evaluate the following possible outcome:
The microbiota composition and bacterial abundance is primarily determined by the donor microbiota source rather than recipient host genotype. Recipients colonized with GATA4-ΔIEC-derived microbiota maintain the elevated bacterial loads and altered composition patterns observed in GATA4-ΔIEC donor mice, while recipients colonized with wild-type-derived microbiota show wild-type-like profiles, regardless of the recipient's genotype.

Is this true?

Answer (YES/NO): NO